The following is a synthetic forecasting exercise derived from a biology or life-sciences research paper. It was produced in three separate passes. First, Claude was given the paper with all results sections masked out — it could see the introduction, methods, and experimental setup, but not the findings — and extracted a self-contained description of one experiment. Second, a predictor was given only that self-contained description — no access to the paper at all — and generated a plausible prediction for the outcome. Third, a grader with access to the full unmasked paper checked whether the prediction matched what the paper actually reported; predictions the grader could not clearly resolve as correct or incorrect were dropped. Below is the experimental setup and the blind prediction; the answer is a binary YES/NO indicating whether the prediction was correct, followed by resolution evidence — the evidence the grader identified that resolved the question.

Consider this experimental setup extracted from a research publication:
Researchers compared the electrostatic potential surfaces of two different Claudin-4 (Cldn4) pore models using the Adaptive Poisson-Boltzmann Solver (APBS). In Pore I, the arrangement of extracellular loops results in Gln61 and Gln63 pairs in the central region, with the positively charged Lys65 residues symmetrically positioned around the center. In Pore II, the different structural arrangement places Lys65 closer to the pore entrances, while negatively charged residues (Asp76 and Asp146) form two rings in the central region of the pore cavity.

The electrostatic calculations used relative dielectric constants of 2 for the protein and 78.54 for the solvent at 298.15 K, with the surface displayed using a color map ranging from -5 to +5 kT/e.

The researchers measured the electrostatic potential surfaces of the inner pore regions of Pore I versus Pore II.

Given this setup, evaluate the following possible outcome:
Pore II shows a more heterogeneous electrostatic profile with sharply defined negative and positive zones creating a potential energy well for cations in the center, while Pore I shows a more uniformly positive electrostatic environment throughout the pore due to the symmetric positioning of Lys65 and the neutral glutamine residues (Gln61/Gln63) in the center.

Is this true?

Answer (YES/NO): NO